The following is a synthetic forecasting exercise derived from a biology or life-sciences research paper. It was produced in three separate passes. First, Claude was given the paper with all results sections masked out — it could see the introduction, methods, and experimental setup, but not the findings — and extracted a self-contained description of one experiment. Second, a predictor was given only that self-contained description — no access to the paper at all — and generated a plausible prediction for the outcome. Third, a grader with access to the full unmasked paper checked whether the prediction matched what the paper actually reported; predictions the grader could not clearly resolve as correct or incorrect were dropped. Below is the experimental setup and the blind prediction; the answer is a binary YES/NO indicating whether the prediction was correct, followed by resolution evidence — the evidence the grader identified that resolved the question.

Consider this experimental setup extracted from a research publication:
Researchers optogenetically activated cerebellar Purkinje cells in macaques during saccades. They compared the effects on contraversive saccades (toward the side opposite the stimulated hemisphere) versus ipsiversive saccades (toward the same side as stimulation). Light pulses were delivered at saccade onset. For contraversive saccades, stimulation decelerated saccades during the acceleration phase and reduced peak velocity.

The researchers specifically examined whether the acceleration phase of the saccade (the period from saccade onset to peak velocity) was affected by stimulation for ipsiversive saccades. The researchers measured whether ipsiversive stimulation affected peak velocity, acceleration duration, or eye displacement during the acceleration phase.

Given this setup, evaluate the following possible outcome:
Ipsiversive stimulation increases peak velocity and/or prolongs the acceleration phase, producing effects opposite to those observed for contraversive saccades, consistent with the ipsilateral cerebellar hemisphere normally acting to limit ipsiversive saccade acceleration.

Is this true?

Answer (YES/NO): NO